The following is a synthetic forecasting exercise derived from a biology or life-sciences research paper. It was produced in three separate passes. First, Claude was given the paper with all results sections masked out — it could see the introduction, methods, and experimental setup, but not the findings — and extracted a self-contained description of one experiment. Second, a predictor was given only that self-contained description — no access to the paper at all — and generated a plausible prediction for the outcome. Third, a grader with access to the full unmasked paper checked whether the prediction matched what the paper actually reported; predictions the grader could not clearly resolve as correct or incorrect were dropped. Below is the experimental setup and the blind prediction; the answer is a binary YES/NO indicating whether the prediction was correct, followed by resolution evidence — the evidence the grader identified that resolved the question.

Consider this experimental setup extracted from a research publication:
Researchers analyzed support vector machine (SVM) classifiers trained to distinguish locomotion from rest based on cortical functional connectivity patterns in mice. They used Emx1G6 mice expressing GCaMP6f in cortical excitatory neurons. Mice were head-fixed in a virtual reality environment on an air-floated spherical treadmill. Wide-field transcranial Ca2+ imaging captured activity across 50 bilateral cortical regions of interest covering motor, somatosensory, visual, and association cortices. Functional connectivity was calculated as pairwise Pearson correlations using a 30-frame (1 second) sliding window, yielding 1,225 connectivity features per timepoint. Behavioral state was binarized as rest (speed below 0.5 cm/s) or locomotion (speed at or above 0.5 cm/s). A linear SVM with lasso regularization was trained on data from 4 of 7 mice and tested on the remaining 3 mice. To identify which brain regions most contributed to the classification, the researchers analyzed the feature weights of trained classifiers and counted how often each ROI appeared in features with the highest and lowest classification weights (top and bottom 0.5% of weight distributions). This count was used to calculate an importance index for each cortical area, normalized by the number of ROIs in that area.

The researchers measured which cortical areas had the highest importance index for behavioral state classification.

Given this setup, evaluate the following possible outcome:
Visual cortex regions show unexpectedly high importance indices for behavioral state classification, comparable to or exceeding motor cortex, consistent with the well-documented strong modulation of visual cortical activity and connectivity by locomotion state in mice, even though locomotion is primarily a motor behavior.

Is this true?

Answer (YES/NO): NO